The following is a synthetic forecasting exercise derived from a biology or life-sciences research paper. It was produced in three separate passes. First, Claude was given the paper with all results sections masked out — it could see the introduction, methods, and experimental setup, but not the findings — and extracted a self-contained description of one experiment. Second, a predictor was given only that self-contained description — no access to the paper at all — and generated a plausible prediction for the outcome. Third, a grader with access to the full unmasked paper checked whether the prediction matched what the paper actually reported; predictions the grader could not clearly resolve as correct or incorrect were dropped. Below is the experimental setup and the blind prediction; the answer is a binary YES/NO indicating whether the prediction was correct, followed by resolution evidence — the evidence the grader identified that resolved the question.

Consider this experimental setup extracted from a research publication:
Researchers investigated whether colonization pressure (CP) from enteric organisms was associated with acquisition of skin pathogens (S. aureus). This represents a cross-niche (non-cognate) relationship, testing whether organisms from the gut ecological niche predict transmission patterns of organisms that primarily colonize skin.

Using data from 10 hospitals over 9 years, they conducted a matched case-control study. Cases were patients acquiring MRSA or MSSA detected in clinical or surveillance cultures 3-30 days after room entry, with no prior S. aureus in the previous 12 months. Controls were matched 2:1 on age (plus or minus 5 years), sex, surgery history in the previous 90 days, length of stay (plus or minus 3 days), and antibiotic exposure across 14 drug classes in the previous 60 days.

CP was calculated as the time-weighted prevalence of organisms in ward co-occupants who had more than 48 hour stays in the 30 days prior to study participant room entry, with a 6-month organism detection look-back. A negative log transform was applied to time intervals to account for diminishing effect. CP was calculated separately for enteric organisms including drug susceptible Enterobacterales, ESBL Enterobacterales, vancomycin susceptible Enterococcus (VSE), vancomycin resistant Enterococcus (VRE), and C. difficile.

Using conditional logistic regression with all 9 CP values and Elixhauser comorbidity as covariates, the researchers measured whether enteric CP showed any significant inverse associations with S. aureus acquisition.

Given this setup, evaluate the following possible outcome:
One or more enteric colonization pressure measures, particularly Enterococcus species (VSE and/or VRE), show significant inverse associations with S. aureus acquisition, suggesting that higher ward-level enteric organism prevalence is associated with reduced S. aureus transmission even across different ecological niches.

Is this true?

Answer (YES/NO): NO